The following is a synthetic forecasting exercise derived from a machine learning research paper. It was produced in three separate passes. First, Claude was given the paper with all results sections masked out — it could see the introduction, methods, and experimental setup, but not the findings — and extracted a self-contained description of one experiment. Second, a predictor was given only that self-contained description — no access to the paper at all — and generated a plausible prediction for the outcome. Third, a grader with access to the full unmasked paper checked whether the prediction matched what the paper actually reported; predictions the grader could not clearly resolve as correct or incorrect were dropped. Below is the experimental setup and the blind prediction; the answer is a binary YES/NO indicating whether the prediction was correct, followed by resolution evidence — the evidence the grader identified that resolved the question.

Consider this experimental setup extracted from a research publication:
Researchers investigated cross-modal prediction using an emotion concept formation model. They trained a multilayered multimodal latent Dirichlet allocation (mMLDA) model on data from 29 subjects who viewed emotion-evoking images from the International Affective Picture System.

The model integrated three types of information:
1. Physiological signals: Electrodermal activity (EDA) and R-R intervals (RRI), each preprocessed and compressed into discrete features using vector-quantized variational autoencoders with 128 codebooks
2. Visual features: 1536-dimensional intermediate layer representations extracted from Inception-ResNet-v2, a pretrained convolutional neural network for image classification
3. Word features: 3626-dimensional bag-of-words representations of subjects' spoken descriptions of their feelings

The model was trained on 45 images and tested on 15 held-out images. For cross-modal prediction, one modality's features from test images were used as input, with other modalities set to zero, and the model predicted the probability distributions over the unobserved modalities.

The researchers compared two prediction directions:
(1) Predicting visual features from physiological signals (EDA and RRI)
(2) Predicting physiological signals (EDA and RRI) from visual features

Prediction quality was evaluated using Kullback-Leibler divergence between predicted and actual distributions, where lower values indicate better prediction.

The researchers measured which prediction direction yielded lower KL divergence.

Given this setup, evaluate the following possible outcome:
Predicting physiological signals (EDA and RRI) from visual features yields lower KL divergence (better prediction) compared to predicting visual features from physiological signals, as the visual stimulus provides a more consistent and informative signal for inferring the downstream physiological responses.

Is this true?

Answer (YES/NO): YES